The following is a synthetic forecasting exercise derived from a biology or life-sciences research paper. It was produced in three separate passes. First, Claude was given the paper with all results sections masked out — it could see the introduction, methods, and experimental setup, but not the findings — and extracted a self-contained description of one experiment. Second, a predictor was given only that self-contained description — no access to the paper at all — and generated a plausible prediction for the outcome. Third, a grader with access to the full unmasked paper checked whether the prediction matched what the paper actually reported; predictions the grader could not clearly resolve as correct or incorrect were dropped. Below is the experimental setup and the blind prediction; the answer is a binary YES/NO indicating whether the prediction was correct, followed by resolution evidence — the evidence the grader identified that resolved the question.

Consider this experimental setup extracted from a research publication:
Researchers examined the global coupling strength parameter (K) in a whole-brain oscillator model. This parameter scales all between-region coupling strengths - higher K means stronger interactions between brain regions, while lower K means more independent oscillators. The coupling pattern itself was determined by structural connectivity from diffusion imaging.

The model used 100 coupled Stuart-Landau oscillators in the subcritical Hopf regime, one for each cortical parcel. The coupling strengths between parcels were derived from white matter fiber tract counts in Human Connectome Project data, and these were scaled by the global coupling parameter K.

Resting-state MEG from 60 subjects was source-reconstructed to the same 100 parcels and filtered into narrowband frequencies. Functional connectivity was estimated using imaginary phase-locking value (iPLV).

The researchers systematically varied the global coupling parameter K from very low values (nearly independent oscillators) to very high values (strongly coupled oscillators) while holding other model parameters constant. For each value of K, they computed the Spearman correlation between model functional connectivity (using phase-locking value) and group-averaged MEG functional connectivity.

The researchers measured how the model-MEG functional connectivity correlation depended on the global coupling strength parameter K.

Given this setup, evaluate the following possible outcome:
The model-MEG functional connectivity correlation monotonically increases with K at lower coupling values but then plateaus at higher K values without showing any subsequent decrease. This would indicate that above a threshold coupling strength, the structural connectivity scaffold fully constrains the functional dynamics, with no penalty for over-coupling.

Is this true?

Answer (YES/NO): NO